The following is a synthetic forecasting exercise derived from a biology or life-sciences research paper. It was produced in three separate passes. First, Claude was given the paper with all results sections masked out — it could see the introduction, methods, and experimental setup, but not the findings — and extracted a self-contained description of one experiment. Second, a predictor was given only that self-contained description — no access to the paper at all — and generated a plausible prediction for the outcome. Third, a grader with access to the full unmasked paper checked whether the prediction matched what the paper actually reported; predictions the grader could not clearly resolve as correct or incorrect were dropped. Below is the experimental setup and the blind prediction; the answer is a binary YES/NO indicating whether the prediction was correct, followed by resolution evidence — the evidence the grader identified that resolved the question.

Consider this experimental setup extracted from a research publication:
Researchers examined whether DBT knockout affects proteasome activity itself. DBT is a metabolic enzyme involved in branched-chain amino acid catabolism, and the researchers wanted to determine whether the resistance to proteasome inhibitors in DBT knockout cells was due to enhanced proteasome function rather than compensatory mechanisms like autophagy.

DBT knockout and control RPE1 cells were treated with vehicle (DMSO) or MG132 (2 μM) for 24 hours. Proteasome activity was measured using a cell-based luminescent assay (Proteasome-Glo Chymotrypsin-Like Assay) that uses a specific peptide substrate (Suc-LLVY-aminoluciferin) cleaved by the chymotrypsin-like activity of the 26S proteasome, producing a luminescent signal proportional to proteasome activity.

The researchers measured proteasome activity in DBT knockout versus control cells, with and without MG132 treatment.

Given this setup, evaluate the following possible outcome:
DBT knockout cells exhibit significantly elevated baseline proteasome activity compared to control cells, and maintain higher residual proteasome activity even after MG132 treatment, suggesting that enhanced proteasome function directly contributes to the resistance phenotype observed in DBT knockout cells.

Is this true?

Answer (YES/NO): NO